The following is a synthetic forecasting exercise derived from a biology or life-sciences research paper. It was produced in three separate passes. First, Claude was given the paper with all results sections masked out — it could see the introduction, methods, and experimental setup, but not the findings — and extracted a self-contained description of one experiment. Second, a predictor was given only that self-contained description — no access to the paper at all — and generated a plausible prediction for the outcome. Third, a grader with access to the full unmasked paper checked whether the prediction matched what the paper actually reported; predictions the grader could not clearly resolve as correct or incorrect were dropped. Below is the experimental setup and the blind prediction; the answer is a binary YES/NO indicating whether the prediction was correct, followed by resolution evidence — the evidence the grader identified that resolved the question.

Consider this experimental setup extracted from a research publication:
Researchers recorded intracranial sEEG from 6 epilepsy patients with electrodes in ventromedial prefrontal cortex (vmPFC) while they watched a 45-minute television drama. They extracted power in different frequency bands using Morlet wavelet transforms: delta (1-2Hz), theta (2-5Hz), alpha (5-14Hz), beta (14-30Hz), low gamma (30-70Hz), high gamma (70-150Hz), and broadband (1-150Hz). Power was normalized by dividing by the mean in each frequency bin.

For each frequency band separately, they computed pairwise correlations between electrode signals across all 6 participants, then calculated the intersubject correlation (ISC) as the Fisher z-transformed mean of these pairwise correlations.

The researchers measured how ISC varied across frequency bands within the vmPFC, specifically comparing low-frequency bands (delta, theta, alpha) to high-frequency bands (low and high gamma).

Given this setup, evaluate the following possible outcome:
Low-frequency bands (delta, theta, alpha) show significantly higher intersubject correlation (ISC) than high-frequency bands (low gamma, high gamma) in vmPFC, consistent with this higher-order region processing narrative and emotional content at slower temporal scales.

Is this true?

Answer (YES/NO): NO